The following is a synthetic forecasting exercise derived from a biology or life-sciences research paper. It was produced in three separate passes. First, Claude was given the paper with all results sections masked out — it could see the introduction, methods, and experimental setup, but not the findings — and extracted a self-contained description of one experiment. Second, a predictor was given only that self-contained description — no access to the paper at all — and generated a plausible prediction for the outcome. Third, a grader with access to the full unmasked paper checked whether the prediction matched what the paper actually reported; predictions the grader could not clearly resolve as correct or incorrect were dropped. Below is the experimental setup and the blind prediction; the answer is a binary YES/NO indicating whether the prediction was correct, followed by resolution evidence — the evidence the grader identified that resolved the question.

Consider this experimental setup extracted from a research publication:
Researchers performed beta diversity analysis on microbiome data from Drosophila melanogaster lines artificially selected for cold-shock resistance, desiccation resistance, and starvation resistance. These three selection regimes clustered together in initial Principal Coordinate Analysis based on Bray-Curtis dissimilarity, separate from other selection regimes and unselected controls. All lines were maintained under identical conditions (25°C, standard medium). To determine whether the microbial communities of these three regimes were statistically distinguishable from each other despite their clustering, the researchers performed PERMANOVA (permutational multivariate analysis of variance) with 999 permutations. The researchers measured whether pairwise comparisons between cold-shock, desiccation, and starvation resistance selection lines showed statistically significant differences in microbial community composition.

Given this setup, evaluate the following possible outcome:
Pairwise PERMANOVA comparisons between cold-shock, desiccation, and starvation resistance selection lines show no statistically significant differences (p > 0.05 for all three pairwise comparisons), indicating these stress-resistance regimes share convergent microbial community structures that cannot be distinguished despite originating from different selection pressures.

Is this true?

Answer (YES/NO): YES